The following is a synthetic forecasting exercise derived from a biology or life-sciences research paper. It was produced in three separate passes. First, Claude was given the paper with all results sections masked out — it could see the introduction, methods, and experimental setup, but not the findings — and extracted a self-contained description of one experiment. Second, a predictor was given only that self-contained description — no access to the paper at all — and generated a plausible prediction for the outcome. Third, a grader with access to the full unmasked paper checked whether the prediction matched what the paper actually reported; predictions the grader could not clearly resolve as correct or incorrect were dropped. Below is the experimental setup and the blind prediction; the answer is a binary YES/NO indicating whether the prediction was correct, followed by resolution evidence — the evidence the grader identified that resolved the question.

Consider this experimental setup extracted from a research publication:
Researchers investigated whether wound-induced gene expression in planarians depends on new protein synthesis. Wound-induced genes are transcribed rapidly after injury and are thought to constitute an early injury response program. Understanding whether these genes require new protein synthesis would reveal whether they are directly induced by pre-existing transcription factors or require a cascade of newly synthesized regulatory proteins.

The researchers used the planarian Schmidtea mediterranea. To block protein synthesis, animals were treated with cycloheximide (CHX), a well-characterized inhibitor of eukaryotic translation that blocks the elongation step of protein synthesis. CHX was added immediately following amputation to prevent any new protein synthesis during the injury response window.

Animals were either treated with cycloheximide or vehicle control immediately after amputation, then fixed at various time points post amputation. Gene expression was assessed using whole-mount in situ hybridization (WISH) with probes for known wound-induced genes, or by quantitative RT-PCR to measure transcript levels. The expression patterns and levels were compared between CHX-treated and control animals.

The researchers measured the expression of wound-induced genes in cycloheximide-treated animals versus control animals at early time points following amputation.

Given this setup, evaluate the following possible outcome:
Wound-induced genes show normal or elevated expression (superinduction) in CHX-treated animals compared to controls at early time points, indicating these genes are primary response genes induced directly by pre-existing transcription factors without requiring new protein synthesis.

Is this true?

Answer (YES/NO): YES